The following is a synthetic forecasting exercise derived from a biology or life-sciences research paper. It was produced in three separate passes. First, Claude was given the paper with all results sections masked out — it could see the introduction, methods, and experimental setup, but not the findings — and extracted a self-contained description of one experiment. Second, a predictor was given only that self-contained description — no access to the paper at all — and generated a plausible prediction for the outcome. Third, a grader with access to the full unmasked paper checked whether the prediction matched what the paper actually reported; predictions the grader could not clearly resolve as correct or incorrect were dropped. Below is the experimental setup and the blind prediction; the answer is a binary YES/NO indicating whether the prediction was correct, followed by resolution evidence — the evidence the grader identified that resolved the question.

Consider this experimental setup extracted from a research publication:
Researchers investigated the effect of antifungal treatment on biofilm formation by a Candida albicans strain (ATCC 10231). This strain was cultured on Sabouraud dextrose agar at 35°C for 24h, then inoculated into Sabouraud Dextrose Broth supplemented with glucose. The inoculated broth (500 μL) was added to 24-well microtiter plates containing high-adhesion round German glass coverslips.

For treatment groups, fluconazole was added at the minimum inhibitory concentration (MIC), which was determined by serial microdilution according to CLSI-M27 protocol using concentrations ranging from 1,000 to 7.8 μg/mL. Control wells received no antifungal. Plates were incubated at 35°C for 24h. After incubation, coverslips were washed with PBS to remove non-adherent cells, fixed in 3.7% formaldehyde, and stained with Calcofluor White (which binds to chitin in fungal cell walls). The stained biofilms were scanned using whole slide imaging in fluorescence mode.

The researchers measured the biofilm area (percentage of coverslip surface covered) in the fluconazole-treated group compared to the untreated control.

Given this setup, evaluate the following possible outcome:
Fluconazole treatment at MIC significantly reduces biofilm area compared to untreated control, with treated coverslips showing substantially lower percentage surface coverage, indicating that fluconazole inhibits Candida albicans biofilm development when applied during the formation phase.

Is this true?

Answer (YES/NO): NO